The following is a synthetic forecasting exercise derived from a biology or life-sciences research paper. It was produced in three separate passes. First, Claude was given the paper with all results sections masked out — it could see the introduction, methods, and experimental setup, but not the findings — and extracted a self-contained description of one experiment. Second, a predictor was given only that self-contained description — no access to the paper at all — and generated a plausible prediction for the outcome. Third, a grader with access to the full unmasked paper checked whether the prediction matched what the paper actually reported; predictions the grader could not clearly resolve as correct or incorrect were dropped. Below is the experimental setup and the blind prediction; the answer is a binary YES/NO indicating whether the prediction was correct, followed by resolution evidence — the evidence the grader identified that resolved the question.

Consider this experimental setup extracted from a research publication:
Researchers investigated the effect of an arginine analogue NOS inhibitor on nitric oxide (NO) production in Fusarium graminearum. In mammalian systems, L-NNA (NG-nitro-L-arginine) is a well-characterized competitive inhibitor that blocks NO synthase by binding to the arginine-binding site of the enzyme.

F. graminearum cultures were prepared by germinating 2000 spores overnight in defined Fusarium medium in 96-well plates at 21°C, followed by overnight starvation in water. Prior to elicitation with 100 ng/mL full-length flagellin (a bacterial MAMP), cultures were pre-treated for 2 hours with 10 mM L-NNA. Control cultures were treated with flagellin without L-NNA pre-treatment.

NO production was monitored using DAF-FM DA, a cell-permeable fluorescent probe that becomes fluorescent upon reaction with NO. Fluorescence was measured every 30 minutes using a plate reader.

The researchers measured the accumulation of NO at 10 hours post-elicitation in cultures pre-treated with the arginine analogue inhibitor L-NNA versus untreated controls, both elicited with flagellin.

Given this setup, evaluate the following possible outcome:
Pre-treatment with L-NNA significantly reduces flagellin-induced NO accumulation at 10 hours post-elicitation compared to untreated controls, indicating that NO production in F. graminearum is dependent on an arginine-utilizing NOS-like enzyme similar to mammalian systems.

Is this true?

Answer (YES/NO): YES